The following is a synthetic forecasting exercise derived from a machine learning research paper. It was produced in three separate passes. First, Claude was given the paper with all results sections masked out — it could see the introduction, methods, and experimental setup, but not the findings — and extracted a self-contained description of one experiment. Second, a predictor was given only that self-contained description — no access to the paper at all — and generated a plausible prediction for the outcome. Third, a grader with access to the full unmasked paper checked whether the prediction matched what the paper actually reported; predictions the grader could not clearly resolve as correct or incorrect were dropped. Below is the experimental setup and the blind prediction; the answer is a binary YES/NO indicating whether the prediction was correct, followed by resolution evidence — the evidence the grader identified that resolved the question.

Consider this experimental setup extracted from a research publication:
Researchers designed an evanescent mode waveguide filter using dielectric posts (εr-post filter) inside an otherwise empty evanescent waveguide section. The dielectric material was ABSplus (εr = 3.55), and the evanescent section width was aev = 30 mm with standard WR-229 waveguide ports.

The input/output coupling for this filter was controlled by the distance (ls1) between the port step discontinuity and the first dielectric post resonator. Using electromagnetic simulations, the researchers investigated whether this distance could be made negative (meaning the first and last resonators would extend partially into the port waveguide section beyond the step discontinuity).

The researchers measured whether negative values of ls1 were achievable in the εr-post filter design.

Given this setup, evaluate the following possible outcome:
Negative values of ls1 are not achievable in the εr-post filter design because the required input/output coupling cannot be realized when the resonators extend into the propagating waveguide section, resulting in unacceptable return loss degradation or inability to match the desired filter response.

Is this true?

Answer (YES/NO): NO